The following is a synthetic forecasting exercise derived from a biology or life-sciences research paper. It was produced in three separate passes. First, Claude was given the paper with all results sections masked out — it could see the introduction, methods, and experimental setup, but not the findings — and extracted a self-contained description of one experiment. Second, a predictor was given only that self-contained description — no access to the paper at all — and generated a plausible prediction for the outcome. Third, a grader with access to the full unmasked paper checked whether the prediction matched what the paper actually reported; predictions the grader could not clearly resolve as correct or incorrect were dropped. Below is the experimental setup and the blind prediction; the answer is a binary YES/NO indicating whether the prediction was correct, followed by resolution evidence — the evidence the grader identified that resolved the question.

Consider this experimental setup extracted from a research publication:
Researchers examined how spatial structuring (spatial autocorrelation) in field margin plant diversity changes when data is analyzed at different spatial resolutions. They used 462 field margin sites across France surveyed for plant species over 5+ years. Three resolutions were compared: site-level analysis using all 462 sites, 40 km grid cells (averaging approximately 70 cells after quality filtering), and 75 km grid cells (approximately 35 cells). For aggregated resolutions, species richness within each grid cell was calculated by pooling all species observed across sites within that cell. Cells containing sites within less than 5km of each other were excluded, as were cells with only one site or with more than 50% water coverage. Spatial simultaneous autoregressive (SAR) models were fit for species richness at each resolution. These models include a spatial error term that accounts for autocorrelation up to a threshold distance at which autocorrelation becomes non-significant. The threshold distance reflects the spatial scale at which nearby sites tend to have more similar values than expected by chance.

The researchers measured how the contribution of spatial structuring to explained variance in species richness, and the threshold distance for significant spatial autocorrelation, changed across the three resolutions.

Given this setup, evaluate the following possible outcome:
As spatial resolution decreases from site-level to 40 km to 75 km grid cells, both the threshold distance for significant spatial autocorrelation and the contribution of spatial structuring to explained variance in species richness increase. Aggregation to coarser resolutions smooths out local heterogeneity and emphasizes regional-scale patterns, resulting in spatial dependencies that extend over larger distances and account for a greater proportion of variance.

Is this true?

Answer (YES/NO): NO